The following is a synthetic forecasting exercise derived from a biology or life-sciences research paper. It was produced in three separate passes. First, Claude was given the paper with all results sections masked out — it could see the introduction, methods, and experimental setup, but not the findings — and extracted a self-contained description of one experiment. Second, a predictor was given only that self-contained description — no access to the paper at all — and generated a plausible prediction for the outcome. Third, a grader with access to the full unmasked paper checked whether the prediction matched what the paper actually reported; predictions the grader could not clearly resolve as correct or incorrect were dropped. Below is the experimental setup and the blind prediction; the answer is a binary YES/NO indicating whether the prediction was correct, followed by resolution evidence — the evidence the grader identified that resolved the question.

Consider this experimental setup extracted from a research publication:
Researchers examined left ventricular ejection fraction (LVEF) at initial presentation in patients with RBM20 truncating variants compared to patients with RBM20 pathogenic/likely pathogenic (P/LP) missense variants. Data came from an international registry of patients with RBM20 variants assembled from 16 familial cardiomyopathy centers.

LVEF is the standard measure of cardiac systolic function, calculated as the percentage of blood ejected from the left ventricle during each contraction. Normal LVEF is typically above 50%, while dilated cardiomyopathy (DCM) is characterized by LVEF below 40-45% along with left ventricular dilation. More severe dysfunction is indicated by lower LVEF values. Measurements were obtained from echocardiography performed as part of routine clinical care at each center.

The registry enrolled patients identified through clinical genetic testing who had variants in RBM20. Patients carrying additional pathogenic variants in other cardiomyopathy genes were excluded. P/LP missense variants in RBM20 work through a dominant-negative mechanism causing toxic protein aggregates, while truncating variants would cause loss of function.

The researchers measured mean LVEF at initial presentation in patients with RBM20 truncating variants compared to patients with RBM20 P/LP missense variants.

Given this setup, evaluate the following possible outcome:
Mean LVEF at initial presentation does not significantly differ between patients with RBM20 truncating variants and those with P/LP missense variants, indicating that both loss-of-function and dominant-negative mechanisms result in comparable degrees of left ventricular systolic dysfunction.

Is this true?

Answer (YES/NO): YES